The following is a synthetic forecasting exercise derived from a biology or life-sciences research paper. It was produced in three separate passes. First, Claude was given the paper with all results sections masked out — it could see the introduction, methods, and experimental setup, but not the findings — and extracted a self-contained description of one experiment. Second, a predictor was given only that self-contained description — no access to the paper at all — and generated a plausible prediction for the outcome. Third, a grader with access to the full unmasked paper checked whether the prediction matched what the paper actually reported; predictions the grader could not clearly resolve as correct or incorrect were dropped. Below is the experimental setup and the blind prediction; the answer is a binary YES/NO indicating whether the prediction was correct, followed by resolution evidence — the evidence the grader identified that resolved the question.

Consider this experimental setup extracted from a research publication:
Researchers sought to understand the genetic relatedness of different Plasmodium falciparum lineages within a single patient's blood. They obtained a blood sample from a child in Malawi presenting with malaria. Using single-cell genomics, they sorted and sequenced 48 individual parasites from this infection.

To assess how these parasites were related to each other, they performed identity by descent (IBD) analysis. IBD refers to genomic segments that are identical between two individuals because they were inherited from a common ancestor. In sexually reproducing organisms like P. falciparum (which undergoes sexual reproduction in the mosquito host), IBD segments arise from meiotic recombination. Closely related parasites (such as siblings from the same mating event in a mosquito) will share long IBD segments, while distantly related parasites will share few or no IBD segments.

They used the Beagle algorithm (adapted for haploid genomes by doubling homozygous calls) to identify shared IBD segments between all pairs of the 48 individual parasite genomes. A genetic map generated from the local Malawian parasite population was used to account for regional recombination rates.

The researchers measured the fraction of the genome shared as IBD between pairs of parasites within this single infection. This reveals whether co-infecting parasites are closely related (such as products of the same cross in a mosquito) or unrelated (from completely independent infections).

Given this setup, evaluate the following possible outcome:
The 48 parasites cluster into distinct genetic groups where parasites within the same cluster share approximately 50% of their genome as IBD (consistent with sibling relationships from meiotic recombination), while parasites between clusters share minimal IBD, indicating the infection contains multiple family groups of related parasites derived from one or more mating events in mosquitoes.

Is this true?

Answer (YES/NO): NO